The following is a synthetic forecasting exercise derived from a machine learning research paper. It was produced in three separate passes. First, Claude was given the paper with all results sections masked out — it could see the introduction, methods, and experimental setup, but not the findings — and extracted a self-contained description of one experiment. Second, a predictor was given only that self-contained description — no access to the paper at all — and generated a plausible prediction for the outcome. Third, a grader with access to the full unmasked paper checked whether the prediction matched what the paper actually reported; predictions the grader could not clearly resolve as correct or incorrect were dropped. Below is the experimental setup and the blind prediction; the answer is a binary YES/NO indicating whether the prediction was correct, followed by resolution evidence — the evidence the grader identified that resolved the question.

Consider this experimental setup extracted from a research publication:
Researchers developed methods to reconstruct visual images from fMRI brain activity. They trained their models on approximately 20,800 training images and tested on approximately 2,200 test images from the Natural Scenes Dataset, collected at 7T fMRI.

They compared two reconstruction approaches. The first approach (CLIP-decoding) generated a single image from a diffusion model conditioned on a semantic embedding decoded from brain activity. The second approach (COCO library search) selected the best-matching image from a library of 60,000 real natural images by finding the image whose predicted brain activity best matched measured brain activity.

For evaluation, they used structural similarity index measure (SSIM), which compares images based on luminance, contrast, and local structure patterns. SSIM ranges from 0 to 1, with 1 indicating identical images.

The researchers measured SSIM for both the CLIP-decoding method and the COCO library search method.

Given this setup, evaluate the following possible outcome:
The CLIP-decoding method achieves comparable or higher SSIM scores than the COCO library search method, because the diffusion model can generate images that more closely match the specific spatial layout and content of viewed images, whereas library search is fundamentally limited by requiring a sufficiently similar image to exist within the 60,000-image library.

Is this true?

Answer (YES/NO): YES